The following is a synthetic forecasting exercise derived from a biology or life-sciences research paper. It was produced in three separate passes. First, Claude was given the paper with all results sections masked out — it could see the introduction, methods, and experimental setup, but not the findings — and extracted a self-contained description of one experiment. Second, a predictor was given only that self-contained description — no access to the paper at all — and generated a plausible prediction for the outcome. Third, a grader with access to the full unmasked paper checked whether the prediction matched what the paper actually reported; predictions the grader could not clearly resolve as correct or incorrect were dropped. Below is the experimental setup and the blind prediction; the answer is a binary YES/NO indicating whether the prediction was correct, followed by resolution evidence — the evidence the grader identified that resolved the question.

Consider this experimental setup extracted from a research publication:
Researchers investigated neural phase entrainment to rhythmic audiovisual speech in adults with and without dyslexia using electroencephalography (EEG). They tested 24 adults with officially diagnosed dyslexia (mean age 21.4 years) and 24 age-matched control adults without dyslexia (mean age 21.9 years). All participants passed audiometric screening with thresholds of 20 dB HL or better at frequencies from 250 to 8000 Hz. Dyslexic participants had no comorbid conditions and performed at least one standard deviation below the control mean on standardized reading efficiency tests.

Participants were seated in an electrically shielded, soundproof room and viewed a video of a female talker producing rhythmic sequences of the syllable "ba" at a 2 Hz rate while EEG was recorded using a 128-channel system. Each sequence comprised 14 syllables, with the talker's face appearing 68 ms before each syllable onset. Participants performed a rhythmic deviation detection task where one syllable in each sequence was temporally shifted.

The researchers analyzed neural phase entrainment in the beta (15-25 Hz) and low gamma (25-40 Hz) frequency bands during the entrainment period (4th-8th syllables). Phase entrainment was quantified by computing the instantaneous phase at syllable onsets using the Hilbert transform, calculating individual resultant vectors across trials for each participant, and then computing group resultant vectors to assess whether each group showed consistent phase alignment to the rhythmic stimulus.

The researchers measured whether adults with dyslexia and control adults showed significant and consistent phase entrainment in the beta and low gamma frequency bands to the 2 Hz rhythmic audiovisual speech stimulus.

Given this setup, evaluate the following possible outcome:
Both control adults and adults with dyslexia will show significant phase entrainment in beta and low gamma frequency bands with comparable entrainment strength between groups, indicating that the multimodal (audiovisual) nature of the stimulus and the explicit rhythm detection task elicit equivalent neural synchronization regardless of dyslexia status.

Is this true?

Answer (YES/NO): NO